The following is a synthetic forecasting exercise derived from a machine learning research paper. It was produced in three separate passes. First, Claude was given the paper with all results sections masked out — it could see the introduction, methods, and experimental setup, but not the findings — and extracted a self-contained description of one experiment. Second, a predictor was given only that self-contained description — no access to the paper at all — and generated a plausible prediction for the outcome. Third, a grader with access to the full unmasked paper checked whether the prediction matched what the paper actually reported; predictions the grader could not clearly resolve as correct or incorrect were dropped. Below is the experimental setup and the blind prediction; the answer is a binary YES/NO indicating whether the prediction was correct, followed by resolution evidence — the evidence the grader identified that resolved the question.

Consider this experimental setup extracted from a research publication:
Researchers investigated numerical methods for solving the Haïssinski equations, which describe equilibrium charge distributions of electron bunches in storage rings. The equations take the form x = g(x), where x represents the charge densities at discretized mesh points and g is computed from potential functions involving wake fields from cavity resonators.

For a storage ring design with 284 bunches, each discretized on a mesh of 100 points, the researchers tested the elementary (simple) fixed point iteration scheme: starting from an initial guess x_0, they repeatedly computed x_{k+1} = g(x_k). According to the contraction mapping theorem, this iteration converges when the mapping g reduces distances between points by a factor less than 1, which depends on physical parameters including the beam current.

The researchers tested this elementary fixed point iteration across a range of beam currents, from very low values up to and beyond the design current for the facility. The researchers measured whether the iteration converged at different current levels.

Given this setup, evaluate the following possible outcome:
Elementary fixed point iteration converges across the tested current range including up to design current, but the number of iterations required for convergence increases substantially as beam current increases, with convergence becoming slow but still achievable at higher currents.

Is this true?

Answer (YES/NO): NO